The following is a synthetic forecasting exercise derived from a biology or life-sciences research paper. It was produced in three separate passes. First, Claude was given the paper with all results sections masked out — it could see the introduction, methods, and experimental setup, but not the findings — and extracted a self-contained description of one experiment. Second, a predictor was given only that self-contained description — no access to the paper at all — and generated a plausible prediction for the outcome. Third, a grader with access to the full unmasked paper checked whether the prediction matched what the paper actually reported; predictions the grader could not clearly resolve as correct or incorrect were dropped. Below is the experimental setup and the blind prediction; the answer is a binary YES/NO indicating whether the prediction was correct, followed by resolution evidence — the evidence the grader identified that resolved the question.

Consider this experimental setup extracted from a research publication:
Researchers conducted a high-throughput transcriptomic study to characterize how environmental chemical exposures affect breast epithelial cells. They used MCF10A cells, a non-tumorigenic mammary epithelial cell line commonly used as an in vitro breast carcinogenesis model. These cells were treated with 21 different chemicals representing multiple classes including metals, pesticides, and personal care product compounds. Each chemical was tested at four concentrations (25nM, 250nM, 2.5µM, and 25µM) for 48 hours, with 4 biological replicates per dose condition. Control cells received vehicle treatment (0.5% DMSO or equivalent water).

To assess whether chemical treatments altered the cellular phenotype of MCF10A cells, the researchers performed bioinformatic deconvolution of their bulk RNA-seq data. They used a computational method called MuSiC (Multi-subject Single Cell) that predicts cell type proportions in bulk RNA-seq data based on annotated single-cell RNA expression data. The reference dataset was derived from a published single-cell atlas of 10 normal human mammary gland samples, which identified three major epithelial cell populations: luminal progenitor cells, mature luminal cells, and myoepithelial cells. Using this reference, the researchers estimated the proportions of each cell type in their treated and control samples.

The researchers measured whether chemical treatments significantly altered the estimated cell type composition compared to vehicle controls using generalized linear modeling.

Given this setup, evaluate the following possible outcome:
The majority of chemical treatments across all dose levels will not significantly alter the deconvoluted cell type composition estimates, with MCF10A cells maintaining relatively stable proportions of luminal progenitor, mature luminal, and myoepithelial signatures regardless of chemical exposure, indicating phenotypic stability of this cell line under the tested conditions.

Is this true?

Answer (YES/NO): NO